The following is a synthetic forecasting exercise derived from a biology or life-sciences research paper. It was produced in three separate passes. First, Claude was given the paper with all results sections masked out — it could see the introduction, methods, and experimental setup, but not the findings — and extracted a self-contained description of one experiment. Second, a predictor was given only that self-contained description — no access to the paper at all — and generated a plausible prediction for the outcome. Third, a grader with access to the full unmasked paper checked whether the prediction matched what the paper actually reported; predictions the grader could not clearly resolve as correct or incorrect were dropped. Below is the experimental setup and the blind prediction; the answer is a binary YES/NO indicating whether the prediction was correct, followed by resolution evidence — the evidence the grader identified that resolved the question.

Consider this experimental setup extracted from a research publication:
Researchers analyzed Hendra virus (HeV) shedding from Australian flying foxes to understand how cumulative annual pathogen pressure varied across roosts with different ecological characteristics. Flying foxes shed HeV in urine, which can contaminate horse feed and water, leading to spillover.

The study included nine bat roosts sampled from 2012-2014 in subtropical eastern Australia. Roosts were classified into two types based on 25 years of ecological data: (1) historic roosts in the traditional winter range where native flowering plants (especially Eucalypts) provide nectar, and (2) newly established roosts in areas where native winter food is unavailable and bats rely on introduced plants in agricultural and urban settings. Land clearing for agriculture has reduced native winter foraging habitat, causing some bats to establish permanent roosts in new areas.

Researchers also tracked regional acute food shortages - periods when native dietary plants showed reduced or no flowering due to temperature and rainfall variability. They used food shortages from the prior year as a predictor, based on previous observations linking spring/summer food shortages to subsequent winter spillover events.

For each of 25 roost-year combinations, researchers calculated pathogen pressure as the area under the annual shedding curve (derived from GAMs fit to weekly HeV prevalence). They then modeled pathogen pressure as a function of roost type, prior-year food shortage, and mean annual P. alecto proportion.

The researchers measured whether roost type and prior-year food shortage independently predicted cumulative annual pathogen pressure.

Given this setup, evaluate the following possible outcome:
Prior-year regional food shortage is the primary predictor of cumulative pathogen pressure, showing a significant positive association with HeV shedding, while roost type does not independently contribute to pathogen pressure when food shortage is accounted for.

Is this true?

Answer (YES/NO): NO